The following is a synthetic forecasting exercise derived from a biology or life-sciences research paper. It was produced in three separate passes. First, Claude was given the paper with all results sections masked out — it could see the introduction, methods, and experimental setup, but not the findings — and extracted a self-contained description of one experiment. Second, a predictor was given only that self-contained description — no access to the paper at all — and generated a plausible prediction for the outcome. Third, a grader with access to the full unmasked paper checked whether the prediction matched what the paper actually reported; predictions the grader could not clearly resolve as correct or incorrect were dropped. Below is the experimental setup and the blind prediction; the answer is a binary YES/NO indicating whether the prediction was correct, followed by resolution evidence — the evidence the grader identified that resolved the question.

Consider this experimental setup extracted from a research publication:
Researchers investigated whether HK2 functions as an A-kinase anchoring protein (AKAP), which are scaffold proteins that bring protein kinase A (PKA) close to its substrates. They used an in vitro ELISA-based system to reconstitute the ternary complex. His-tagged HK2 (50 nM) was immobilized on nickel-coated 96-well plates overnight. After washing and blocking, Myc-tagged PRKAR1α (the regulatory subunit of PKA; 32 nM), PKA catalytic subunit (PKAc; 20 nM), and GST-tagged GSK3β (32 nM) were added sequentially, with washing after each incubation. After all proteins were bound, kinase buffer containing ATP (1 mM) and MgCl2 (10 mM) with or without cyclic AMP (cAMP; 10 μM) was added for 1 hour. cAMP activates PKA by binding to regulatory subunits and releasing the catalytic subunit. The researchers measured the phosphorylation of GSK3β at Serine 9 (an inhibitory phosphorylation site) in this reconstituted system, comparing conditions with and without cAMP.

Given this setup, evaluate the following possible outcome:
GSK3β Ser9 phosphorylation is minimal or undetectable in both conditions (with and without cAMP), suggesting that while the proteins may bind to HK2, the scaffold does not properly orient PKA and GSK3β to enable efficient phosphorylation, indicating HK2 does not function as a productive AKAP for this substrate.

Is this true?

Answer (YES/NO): NO